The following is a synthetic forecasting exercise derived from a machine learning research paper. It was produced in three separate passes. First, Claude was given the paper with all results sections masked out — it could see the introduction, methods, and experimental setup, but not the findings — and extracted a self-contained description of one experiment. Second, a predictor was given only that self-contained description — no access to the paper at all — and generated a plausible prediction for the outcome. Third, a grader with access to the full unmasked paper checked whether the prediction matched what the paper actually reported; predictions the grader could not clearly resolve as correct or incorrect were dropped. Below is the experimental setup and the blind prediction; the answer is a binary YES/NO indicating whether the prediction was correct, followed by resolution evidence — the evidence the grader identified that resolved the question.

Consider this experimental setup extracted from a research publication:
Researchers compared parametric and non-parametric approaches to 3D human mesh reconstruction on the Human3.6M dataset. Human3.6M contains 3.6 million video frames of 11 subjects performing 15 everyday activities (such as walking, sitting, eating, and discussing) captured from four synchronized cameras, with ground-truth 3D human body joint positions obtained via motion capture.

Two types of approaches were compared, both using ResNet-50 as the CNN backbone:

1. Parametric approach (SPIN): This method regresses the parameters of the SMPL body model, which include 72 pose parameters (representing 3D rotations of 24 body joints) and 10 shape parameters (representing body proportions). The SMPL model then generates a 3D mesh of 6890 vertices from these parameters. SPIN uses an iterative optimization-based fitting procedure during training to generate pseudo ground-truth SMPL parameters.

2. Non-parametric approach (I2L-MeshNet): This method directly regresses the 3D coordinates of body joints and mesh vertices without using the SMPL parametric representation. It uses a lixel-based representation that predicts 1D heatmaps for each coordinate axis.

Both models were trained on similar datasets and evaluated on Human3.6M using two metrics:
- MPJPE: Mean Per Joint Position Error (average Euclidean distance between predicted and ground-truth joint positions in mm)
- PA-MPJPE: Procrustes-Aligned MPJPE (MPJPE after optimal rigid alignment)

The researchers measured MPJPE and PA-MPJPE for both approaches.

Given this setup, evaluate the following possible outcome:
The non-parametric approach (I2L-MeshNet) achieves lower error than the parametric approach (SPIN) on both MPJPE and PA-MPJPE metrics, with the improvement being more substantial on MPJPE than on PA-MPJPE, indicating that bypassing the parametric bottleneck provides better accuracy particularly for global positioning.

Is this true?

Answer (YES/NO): NO